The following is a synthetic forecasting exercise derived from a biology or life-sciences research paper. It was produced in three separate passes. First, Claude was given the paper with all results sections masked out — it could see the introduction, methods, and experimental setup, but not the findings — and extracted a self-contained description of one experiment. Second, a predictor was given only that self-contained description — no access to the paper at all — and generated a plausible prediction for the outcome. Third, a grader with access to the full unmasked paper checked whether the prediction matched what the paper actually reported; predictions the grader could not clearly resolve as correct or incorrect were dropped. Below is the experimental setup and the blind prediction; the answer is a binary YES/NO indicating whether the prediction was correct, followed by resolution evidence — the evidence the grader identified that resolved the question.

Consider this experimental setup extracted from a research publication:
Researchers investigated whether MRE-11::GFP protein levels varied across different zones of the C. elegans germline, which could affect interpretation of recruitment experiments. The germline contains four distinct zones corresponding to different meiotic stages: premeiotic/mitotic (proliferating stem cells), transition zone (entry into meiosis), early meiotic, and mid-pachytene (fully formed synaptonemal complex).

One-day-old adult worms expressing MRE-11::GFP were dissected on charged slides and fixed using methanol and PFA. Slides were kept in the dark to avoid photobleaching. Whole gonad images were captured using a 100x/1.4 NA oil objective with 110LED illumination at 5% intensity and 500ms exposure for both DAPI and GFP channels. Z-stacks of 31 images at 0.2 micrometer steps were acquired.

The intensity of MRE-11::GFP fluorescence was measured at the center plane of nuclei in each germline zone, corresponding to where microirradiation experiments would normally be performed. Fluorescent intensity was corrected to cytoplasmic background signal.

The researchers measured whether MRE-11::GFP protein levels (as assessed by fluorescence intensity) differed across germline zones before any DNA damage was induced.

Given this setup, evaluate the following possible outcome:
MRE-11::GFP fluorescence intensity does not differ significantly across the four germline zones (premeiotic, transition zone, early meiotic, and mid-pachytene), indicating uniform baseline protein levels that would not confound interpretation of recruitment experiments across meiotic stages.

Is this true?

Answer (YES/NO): NO